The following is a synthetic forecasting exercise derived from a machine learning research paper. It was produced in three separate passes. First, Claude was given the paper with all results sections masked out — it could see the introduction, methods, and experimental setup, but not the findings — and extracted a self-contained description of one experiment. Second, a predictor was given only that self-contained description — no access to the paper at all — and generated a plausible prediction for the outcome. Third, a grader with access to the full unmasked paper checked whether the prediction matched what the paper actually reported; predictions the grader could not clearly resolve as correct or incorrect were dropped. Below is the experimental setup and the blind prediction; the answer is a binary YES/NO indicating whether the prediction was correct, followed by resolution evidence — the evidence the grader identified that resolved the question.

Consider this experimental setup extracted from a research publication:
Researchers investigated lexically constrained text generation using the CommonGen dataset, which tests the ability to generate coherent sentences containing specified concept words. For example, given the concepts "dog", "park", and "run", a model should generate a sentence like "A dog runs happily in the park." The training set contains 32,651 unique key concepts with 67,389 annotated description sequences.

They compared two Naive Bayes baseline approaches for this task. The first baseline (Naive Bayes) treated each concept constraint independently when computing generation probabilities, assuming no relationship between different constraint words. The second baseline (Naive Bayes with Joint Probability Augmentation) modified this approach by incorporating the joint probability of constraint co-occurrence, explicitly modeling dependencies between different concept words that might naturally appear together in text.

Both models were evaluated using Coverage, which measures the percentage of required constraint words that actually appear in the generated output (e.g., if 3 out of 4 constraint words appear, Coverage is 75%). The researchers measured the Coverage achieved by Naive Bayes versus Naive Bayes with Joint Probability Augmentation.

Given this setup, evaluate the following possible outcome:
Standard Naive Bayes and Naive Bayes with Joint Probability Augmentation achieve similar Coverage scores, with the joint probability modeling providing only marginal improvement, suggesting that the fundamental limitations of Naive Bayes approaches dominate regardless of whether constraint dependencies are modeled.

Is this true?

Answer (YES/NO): NO